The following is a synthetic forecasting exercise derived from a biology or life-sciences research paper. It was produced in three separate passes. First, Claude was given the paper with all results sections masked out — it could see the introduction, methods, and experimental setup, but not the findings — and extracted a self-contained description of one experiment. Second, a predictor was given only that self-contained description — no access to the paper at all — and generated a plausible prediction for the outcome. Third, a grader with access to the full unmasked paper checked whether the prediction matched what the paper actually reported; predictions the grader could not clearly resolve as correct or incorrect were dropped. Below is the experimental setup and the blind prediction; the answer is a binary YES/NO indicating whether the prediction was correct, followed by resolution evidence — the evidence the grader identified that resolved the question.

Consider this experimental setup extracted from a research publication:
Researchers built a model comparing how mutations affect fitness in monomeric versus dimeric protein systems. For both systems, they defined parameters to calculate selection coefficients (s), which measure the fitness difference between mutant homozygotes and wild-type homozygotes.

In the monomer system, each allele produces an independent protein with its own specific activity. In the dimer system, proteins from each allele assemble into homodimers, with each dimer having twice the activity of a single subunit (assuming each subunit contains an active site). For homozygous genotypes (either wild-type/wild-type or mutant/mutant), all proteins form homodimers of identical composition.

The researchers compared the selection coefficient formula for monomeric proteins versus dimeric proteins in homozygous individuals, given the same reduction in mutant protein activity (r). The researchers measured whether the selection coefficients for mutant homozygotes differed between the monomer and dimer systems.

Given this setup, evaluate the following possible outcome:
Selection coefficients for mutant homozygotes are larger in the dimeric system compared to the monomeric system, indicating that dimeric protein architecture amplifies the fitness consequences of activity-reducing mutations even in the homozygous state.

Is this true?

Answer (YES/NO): NO